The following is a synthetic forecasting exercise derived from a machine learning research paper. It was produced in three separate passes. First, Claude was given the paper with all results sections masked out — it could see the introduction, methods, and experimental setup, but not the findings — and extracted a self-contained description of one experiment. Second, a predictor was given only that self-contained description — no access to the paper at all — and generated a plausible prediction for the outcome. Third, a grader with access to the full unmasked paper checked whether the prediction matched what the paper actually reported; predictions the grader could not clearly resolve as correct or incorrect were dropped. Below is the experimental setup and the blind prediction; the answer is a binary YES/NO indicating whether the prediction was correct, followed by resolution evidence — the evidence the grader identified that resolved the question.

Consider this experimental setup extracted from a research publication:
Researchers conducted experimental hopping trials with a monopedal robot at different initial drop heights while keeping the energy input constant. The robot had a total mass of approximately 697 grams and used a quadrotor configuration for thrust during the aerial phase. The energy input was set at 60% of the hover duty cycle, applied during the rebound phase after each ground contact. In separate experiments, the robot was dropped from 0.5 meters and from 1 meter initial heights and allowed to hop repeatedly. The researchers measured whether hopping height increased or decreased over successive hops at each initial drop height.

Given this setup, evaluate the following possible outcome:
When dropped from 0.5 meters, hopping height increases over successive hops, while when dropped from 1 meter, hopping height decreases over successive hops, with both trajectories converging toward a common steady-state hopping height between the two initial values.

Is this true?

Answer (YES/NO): NO